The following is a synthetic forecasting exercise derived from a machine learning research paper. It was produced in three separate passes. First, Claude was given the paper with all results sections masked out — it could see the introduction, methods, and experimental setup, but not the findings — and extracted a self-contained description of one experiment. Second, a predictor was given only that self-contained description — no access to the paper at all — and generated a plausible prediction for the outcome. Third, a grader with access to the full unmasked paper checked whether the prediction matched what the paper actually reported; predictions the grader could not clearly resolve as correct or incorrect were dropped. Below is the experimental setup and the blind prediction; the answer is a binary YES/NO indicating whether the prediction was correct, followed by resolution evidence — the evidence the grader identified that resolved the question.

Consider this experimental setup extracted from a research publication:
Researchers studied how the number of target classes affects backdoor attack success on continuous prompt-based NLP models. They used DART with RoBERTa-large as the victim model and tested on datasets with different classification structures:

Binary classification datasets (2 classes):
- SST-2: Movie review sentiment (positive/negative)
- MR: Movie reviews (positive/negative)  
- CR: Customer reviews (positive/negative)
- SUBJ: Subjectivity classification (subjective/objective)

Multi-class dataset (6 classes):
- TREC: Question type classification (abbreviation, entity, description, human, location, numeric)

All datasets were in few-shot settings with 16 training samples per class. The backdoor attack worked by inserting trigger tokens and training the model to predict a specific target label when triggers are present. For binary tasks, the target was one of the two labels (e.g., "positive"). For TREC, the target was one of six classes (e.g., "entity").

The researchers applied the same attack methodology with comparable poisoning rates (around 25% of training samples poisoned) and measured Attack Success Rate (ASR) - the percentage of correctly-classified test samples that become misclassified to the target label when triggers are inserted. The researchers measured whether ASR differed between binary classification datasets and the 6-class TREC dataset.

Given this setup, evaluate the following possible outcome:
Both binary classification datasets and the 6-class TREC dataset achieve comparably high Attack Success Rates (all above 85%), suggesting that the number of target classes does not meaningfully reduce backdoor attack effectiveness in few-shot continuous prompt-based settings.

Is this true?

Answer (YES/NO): YES